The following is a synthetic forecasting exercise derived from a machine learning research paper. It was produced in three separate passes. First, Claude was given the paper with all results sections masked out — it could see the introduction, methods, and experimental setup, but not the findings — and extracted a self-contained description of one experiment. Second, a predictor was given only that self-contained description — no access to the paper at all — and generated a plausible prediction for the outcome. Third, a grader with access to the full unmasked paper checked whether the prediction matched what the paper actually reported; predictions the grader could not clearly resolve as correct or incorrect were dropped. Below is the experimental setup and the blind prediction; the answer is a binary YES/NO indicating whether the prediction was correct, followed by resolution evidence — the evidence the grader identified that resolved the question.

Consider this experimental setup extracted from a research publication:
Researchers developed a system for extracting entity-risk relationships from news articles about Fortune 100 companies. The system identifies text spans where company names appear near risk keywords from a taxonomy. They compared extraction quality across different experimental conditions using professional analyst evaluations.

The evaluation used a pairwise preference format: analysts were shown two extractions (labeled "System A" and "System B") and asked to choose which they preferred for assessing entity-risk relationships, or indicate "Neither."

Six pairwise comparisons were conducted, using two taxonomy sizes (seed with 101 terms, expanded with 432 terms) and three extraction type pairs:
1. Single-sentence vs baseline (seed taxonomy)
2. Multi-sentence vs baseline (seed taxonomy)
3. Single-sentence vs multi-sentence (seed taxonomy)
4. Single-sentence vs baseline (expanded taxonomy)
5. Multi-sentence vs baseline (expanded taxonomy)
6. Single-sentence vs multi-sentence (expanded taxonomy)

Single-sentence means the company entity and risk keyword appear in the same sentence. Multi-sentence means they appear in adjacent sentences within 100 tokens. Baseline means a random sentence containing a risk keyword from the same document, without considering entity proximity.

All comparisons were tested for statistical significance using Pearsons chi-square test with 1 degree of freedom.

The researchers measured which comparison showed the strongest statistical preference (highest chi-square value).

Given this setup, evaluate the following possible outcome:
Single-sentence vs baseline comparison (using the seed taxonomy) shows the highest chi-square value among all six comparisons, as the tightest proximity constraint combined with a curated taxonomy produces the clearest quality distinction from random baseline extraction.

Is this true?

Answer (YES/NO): NO